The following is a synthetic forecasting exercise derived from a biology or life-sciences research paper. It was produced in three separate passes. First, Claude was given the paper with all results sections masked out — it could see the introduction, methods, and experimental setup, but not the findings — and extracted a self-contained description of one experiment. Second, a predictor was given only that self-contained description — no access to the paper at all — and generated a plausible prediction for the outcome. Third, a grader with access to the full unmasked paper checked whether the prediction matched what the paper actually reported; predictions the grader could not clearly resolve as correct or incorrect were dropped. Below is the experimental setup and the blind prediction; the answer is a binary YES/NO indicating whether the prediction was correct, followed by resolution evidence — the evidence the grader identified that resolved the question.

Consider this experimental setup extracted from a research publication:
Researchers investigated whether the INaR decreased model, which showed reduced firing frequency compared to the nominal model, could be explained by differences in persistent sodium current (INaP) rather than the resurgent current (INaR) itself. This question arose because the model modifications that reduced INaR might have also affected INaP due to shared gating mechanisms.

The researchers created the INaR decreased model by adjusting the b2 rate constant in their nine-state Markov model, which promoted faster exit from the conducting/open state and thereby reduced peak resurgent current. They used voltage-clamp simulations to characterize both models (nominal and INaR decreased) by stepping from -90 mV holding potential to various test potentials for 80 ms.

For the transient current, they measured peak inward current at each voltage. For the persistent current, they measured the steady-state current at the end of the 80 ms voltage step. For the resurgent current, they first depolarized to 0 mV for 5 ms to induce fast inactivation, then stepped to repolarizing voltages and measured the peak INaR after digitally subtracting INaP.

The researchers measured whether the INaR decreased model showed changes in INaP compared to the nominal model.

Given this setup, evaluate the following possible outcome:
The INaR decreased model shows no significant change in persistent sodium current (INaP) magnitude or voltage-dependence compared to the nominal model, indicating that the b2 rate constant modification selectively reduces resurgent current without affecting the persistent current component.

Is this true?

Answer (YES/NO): NO